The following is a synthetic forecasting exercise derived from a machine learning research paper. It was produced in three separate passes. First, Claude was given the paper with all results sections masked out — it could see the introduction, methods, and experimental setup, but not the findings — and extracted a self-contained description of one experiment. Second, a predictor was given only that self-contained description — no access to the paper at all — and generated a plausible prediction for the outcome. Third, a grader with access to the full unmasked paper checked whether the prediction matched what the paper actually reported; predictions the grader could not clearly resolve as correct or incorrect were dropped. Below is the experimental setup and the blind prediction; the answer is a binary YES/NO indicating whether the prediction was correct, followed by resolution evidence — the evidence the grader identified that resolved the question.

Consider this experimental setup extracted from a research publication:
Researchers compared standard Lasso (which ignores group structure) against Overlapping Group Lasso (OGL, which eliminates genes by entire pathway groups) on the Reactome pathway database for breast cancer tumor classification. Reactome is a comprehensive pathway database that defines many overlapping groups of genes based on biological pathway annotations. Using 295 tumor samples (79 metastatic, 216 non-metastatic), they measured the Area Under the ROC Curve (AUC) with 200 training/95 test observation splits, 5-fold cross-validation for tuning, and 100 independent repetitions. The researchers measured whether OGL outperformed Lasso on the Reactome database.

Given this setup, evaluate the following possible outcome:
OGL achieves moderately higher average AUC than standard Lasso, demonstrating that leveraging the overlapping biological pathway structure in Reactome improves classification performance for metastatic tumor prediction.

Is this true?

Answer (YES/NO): NO